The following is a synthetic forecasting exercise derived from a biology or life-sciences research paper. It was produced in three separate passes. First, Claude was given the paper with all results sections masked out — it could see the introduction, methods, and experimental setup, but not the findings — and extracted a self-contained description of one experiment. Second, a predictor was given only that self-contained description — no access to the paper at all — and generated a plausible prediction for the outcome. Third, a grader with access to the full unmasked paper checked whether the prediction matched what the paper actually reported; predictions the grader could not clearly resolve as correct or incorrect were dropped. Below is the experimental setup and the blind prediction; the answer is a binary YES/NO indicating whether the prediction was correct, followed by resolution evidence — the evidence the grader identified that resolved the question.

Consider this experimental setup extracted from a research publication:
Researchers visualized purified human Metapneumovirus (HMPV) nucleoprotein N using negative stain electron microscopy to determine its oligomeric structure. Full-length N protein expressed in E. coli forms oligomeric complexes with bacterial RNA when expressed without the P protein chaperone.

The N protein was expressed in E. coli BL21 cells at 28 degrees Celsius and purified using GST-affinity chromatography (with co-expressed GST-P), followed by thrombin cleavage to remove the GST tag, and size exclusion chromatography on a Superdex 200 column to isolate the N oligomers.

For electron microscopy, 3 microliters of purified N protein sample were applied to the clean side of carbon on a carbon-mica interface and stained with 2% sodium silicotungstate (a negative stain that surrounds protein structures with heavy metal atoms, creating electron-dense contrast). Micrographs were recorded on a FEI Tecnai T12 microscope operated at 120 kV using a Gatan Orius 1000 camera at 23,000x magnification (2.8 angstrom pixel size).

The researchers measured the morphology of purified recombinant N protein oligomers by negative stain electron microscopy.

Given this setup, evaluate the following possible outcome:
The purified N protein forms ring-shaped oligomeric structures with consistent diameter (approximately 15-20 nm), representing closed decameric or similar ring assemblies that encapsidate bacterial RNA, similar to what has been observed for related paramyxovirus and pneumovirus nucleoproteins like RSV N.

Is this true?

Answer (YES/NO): YES